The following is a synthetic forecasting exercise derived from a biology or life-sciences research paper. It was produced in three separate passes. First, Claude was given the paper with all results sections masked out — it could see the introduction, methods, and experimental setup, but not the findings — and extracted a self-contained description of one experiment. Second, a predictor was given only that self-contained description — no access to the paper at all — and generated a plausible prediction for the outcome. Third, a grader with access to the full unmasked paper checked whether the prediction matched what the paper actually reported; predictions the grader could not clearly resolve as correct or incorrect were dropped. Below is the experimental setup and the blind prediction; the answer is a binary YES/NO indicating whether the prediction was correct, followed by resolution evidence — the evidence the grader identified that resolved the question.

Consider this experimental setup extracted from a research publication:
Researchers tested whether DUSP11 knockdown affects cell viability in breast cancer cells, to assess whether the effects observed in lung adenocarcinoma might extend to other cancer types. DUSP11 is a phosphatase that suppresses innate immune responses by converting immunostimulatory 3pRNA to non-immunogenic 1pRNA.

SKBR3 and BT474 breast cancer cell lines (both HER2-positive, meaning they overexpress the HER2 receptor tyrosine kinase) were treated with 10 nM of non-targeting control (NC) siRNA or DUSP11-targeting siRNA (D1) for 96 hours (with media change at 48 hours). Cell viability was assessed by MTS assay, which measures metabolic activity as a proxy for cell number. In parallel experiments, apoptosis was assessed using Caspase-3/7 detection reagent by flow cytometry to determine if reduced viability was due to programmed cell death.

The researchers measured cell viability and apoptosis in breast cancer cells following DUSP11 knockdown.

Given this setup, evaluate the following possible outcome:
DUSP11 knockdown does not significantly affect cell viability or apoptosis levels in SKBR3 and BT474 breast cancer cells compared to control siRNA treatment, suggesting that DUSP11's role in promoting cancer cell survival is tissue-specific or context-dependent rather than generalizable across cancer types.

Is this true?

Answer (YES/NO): NO